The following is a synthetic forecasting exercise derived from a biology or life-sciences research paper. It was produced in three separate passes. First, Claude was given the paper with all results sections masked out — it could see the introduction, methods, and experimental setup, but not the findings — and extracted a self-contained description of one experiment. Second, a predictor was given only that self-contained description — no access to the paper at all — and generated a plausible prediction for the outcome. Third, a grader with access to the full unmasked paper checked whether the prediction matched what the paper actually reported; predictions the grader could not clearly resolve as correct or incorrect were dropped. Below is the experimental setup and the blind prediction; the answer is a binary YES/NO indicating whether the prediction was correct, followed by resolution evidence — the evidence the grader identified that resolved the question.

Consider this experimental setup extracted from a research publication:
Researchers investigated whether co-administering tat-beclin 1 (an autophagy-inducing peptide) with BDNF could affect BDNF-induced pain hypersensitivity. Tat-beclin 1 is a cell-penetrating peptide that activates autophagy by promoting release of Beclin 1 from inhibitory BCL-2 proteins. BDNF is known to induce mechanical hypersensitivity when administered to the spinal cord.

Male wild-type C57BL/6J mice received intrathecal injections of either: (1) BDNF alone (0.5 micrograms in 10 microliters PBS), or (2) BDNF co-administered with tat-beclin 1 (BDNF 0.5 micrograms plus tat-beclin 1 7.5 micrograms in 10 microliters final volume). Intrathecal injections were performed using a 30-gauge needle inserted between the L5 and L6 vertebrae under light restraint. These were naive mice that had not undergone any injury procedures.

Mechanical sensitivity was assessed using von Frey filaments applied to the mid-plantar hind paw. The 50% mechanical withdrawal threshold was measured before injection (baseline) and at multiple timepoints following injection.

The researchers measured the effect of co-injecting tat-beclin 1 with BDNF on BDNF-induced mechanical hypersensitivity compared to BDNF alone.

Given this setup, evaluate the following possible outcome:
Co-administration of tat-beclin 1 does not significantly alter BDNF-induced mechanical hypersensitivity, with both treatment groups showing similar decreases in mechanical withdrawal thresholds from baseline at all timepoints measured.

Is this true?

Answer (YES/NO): NO